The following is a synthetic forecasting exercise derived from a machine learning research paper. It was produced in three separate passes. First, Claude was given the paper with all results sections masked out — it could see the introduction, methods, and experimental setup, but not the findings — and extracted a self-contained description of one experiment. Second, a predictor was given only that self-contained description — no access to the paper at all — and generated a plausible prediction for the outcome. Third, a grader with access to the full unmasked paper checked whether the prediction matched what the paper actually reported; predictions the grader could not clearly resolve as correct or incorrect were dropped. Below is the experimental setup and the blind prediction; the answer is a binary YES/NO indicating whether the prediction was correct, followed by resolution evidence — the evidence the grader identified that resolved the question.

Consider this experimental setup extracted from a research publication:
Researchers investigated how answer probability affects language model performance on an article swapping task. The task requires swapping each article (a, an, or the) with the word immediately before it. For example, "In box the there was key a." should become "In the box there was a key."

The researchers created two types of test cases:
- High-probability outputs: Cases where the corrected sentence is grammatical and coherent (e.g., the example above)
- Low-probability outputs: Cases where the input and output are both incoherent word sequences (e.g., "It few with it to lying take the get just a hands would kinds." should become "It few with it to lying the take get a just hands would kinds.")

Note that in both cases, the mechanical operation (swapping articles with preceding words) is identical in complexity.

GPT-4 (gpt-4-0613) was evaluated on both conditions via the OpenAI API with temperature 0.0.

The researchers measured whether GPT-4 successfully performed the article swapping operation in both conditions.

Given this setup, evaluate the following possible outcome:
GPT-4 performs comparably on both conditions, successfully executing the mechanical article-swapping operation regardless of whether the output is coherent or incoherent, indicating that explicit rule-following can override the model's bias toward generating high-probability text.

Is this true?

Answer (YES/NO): NO